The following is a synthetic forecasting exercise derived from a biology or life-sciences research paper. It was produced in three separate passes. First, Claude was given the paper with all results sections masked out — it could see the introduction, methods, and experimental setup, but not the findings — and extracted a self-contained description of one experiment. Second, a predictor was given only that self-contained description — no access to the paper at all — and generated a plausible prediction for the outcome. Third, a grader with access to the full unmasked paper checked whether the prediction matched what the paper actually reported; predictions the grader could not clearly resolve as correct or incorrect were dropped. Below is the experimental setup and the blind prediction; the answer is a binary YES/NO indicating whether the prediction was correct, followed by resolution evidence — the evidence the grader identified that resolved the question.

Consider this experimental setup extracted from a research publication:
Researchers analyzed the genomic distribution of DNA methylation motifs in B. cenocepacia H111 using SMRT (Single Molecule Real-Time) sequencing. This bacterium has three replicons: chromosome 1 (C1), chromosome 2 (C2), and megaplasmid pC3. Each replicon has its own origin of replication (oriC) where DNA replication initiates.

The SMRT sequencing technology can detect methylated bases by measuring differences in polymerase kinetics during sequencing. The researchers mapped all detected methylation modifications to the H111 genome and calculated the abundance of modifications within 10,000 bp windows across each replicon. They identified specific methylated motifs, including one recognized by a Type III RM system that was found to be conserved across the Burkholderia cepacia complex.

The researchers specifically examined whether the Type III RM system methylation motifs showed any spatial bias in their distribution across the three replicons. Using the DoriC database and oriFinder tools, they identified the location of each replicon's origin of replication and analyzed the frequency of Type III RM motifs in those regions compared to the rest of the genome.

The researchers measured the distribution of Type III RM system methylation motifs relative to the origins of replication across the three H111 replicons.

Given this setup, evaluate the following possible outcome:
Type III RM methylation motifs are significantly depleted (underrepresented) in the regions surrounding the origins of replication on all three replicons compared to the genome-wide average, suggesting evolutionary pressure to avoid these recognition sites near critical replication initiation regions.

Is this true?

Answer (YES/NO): NO